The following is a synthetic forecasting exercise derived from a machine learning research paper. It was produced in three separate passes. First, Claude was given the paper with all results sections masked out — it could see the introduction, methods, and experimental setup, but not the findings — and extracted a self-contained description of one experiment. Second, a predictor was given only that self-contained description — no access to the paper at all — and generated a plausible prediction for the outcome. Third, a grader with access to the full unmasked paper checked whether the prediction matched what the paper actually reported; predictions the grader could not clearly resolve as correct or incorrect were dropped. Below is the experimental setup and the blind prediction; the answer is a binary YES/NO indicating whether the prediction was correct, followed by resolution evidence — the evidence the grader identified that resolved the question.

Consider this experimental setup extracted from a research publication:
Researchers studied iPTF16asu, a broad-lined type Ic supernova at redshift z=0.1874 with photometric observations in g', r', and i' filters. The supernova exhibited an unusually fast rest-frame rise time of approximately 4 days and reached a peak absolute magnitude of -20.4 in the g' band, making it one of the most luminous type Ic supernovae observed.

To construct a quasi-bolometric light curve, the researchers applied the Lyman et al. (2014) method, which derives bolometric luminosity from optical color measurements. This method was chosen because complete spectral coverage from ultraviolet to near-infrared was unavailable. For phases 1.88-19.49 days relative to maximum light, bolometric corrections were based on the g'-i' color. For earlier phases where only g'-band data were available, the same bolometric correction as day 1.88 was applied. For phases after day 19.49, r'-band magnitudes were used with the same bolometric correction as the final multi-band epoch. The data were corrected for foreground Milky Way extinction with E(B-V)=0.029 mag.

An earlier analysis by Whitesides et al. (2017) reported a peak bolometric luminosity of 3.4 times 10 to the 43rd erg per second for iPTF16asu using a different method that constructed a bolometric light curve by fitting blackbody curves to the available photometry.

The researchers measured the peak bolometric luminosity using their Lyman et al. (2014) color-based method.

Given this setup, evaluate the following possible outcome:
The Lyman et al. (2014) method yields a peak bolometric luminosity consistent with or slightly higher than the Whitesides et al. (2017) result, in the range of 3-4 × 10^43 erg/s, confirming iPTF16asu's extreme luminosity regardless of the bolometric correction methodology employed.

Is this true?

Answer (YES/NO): YES